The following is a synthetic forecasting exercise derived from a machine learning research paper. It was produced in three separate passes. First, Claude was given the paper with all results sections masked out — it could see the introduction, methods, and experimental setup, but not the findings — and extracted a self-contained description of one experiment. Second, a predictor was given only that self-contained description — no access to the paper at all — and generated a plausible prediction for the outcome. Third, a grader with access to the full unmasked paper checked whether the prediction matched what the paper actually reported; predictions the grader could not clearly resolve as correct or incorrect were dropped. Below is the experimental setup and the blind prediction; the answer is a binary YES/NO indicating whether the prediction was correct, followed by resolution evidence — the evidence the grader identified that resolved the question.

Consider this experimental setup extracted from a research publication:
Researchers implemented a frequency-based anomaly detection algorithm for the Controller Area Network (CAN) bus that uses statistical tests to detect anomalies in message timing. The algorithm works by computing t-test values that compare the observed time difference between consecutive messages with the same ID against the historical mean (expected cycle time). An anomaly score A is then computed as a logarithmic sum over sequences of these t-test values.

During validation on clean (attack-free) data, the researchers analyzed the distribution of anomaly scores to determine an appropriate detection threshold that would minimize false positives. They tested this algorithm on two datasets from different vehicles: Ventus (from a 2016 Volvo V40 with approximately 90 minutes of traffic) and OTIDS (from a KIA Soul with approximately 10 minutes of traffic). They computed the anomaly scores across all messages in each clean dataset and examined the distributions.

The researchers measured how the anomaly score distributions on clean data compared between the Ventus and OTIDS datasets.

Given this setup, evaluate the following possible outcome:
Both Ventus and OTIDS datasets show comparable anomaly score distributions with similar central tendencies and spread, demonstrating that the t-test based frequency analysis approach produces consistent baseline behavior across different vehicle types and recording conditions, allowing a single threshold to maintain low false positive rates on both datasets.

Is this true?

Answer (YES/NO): NO